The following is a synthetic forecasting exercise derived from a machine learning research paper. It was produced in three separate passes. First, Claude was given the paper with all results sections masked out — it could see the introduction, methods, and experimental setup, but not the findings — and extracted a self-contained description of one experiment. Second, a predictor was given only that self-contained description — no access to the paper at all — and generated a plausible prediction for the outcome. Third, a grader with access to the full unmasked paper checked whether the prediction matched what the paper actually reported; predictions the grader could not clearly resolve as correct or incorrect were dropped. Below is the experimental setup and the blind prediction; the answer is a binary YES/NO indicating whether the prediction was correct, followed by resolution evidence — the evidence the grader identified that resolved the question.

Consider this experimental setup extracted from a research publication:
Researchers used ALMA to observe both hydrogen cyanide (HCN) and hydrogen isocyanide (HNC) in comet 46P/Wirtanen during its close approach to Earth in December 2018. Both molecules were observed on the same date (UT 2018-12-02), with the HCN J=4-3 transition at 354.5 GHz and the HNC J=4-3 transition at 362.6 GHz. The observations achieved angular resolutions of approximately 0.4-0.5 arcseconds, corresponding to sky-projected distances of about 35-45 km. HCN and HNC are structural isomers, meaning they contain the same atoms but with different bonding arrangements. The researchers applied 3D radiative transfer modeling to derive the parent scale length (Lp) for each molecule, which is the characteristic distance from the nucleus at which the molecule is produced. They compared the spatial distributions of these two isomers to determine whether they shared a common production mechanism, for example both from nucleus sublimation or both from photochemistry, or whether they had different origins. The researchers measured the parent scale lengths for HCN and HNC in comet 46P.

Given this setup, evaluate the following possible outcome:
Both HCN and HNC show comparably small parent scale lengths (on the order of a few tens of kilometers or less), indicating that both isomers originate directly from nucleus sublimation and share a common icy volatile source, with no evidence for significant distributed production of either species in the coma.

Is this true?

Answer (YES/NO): NO